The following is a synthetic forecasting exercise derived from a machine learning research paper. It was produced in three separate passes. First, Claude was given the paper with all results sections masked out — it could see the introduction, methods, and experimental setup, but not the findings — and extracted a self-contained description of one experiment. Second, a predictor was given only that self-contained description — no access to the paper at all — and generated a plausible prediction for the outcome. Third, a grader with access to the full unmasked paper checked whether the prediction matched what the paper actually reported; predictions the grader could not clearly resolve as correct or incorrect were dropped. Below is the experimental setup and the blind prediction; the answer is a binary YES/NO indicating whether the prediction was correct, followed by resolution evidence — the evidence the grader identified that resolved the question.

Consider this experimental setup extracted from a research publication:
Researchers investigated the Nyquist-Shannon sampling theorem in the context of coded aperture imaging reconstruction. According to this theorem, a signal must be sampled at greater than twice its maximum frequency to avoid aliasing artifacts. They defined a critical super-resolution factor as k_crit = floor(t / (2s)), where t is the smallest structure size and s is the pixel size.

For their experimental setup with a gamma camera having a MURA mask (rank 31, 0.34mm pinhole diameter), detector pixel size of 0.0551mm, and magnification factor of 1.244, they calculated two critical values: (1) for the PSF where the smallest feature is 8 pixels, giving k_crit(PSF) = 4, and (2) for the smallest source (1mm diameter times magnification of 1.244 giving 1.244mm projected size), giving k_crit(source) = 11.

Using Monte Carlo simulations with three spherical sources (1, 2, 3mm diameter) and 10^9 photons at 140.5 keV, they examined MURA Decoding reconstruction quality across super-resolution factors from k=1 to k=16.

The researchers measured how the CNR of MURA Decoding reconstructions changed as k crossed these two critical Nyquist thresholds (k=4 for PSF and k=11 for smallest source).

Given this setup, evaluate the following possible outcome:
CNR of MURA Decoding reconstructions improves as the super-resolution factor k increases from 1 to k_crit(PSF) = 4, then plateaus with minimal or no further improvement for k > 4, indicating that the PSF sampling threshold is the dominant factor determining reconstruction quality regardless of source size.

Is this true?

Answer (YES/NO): NO